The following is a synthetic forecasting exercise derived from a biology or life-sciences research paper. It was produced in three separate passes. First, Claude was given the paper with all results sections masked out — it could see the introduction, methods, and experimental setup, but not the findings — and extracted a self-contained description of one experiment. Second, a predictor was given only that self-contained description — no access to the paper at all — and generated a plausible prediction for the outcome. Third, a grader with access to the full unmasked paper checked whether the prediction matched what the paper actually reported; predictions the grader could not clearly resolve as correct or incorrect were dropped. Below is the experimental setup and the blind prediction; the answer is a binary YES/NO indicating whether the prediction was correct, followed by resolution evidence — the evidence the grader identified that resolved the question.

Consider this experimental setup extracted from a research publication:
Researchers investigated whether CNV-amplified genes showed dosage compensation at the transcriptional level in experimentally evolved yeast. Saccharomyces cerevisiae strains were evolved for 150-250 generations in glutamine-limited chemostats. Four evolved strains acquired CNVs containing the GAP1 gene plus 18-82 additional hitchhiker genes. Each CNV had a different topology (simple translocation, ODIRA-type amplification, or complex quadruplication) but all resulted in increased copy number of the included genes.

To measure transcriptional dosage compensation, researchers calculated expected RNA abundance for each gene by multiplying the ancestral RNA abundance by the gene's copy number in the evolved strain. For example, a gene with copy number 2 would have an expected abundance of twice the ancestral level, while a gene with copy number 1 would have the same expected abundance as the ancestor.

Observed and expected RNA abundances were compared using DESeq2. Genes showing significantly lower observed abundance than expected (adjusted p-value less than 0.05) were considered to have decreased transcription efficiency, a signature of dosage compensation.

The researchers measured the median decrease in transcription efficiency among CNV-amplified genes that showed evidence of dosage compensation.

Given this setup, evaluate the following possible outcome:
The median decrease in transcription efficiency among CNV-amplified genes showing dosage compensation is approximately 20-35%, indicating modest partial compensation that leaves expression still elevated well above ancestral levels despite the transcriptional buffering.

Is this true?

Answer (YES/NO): YES